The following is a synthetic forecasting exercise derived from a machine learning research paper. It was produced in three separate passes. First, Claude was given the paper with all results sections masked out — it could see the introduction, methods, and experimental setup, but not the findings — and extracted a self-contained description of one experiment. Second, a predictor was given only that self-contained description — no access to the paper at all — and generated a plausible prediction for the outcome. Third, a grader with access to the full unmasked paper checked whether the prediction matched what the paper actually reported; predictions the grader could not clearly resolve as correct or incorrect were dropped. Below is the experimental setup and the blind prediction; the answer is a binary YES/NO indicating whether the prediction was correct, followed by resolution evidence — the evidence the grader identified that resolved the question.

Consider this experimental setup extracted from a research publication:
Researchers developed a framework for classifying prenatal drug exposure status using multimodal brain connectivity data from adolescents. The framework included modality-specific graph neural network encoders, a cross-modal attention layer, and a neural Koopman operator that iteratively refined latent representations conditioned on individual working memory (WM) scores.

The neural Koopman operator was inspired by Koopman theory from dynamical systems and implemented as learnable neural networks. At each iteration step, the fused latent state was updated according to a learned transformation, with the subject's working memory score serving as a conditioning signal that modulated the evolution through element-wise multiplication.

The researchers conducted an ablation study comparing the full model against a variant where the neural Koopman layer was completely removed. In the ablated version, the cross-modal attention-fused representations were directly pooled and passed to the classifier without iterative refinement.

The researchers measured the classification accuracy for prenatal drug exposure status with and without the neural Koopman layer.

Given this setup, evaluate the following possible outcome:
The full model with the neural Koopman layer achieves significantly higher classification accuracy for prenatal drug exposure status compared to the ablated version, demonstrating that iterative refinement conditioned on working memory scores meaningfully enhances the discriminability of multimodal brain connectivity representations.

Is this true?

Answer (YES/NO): YES